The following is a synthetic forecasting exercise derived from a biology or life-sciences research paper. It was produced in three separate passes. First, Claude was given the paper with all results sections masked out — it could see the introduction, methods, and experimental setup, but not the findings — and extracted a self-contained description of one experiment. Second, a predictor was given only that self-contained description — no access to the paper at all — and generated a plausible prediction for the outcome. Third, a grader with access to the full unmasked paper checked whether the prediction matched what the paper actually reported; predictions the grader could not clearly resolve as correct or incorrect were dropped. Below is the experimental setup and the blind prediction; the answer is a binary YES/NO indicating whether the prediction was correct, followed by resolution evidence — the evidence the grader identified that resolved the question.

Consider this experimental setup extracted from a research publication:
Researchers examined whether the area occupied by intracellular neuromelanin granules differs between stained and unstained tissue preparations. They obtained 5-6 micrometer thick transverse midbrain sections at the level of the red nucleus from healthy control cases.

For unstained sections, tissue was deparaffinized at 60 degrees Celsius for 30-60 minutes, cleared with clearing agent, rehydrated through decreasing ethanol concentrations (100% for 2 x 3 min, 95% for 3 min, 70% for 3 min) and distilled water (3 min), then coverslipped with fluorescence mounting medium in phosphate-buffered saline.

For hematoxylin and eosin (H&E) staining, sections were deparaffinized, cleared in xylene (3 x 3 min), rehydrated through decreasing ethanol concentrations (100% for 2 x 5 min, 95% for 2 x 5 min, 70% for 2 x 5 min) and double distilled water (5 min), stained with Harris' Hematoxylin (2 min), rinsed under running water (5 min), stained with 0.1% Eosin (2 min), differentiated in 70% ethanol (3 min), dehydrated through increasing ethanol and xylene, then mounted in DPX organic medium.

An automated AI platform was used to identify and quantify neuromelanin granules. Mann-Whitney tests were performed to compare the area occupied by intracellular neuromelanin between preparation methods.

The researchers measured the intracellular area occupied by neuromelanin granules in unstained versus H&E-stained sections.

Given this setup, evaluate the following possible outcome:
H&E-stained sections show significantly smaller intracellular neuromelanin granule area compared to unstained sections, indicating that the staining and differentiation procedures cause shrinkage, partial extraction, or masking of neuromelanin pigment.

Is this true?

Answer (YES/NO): YES